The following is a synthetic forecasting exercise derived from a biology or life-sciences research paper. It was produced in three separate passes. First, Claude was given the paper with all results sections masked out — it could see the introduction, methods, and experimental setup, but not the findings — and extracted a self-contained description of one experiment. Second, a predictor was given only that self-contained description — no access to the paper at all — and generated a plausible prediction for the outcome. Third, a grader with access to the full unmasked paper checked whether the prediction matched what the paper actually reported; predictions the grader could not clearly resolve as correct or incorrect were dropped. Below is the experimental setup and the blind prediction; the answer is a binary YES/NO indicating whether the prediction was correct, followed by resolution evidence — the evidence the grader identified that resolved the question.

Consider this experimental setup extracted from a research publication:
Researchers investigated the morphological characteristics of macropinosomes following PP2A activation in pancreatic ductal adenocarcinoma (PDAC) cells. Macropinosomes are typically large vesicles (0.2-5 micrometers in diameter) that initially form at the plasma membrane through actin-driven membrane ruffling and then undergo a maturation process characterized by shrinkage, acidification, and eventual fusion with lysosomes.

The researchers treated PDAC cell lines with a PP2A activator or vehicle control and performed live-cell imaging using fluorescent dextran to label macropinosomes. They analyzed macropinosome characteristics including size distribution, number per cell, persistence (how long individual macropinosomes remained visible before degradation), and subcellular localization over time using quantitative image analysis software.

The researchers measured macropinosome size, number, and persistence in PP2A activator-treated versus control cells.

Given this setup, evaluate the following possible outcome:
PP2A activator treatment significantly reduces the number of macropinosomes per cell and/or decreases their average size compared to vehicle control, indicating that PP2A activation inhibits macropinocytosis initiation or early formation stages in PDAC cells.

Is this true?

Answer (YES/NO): NO